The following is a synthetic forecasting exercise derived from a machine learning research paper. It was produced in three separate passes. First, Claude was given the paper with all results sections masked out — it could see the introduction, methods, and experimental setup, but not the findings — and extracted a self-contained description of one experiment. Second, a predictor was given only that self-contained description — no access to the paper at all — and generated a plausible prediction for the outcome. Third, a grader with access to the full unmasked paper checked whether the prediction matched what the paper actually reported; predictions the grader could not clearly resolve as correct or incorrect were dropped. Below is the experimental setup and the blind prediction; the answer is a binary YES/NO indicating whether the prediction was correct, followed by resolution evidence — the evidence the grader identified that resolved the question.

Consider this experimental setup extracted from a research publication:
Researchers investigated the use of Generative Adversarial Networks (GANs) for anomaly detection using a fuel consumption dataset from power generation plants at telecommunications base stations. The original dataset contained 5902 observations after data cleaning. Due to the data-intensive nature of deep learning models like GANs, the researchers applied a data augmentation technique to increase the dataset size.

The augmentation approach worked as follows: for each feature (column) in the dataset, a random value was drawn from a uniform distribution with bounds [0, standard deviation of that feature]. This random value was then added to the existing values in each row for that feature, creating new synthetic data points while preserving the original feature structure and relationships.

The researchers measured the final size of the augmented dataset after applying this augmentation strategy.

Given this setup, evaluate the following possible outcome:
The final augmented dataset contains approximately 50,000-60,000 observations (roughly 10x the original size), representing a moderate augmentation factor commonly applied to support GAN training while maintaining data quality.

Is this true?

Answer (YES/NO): NO